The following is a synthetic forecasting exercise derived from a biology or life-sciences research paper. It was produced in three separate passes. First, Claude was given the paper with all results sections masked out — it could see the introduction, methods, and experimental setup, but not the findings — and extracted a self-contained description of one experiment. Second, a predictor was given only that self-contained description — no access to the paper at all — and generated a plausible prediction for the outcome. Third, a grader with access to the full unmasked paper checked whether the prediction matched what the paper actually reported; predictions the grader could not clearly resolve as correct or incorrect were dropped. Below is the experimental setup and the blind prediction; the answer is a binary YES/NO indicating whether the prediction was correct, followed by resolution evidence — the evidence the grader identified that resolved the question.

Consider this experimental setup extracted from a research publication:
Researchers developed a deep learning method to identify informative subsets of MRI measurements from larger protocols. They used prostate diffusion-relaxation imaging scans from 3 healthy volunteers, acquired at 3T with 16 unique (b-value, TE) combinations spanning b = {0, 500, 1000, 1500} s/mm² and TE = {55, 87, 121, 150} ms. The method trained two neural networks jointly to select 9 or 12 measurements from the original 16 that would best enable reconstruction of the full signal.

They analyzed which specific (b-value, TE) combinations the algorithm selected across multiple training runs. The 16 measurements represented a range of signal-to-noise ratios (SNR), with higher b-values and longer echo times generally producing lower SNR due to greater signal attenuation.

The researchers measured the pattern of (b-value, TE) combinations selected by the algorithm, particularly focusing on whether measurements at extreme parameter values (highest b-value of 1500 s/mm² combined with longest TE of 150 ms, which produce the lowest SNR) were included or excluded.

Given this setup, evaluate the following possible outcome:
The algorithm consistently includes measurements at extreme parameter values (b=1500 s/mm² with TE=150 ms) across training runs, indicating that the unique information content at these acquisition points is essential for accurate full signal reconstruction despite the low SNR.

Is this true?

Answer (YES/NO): NO